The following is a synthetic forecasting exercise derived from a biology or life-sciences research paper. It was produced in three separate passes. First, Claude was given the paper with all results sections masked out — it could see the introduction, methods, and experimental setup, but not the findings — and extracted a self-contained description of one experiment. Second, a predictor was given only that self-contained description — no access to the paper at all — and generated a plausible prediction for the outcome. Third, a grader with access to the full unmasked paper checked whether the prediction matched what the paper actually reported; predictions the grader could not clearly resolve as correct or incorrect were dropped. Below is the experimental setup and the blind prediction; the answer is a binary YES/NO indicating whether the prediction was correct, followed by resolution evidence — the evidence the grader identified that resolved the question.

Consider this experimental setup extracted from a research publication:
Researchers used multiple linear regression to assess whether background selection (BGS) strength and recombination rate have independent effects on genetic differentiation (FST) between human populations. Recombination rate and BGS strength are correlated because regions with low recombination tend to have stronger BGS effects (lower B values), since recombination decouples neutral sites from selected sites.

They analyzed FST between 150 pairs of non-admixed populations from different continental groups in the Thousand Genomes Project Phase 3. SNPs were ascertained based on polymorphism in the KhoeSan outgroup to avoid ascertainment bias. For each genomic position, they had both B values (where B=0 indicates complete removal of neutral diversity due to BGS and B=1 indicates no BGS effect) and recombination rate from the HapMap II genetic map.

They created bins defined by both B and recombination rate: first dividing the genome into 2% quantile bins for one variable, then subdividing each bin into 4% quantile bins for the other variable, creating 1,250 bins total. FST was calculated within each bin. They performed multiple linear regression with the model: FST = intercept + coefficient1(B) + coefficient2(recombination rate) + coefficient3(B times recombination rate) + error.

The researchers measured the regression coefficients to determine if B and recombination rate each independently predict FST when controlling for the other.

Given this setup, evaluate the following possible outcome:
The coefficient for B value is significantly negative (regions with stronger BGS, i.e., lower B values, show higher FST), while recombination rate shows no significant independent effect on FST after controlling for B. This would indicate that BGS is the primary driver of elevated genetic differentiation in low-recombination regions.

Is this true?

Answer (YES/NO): NO